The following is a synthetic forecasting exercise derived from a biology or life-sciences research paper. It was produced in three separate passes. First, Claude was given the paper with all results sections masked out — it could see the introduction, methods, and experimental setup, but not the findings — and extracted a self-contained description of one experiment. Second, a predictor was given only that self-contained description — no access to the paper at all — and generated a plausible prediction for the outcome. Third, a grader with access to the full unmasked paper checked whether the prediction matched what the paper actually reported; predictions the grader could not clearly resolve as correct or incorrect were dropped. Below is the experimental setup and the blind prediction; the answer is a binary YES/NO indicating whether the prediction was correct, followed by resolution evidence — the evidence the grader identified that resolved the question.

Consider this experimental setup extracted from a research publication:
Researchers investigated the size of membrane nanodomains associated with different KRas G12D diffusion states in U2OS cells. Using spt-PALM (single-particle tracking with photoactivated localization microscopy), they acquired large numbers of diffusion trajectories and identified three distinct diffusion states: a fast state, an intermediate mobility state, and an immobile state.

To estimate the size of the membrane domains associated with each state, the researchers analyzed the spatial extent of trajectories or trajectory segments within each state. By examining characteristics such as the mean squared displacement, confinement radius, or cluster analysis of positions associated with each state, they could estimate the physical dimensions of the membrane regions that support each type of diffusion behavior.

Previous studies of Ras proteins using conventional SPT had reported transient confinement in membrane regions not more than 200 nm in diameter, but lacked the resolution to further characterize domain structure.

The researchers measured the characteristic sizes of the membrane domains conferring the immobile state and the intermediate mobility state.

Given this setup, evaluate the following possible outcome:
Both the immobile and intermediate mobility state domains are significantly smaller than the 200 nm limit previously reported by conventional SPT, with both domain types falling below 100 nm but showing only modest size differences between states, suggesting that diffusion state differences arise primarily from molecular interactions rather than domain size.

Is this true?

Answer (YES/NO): NO